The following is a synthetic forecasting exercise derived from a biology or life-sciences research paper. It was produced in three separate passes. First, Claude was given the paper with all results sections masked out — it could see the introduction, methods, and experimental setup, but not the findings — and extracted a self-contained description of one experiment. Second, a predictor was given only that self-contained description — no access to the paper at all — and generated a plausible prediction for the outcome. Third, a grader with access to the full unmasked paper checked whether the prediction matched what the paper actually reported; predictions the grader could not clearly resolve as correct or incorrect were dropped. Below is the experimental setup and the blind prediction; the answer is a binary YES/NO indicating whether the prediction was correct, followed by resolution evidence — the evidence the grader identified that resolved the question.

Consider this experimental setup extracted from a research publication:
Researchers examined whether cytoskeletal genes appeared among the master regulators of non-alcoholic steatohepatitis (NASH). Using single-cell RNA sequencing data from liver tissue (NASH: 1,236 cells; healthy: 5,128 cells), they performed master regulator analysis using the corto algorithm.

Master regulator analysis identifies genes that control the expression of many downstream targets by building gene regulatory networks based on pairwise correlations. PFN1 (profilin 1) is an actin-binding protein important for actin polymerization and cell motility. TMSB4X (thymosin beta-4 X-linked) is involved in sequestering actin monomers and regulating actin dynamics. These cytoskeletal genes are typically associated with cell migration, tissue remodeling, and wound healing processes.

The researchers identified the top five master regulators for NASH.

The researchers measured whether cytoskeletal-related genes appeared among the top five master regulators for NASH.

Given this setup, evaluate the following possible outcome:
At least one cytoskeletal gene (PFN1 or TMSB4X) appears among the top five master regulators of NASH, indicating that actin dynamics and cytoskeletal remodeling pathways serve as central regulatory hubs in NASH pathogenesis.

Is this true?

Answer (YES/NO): YES